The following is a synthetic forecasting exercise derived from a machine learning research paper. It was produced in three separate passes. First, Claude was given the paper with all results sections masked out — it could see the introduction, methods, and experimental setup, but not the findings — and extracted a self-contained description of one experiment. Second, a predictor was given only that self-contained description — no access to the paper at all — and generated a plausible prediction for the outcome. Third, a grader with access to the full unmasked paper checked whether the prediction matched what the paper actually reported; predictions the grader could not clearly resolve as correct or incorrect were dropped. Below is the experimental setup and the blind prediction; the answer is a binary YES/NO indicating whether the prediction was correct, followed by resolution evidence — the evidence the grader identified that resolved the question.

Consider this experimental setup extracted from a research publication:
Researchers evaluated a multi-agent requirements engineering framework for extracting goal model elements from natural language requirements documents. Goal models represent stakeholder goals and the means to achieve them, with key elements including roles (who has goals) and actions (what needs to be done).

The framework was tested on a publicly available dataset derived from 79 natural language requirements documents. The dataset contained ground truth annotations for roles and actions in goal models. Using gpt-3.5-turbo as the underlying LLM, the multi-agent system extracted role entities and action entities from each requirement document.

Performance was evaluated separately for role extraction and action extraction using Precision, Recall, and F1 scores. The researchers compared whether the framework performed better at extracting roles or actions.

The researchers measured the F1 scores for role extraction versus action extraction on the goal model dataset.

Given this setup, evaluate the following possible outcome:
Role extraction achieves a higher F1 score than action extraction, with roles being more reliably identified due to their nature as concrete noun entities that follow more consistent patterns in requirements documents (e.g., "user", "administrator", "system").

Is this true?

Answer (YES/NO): NO